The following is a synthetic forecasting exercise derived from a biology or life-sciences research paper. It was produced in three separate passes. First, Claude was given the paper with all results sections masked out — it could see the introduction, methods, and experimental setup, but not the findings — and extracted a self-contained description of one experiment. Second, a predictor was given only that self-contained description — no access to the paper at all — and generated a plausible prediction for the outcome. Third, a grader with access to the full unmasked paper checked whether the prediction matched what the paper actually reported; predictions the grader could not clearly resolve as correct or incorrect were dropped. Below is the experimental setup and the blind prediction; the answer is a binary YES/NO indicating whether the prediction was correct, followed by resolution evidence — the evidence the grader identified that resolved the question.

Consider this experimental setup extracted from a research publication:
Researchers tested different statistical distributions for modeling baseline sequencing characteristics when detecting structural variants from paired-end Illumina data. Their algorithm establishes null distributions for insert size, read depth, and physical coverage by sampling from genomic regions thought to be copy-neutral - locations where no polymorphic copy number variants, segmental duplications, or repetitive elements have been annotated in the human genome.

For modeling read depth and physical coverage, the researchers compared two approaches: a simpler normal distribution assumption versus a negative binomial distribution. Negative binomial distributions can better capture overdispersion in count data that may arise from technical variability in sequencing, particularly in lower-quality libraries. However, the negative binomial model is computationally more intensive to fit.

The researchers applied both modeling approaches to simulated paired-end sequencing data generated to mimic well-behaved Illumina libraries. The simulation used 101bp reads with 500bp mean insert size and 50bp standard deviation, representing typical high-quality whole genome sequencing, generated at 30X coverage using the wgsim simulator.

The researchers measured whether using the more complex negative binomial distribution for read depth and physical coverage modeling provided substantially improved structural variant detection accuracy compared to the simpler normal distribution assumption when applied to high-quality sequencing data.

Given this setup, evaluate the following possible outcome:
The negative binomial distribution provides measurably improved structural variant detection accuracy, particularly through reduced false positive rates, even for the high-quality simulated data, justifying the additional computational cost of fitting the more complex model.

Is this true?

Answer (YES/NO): NO